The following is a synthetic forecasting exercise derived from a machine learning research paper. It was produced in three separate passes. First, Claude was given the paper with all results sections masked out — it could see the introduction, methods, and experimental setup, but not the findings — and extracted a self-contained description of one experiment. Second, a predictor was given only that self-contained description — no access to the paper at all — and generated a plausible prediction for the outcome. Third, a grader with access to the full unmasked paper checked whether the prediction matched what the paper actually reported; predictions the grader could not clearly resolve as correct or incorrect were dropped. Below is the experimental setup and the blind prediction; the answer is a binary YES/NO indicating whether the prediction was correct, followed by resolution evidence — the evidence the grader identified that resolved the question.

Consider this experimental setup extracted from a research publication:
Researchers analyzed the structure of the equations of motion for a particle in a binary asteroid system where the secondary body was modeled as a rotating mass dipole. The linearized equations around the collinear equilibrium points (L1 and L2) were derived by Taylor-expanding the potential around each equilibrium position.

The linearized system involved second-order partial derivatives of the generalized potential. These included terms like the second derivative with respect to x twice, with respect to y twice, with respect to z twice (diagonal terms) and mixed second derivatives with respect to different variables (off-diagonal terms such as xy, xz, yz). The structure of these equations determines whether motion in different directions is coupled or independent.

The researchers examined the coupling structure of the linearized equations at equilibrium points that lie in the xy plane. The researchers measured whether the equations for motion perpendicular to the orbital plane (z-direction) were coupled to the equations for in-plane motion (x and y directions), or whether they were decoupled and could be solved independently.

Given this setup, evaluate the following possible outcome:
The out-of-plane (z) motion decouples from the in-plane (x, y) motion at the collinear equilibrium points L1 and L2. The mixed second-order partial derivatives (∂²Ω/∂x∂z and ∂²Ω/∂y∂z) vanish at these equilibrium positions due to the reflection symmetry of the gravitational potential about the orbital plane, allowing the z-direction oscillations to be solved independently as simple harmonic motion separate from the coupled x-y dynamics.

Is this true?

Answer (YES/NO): YES